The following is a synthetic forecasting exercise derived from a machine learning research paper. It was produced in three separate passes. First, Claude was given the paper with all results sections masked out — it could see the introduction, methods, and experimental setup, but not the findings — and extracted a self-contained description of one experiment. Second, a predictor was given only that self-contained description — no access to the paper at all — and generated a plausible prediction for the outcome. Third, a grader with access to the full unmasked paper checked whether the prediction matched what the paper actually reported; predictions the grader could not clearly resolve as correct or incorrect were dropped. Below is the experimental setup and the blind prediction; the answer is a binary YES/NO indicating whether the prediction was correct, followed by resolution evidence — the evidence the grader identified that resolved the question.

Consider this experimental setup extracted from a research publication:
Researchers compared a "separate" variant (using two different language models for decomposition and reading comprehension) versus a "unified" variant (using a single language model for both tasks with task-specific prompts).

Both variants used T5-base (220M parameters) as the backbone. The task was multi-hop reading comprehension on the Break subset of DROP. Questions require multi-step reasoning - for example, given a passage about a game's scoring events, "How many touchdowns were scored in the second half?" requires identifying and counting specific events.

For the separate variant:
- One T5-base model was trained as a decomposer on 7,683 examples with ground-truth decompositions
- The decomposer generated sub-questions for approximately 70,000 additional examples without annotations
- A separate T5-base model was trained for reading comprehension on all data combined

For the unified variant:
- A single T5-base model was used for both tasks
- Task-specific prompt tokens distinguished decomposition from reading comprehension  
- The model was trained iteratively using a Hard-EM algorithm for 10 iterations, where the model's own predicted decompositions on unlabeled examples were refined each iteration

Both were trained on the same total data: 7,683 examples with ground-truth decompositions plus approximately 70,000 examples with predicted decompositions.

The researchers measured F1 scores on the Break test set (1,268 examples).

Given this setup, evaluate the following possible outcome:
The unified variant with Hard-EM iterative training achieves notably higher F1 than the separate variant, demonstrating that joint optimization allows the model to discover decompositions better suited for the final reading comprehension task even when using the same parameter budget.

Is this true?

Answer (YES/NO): NO